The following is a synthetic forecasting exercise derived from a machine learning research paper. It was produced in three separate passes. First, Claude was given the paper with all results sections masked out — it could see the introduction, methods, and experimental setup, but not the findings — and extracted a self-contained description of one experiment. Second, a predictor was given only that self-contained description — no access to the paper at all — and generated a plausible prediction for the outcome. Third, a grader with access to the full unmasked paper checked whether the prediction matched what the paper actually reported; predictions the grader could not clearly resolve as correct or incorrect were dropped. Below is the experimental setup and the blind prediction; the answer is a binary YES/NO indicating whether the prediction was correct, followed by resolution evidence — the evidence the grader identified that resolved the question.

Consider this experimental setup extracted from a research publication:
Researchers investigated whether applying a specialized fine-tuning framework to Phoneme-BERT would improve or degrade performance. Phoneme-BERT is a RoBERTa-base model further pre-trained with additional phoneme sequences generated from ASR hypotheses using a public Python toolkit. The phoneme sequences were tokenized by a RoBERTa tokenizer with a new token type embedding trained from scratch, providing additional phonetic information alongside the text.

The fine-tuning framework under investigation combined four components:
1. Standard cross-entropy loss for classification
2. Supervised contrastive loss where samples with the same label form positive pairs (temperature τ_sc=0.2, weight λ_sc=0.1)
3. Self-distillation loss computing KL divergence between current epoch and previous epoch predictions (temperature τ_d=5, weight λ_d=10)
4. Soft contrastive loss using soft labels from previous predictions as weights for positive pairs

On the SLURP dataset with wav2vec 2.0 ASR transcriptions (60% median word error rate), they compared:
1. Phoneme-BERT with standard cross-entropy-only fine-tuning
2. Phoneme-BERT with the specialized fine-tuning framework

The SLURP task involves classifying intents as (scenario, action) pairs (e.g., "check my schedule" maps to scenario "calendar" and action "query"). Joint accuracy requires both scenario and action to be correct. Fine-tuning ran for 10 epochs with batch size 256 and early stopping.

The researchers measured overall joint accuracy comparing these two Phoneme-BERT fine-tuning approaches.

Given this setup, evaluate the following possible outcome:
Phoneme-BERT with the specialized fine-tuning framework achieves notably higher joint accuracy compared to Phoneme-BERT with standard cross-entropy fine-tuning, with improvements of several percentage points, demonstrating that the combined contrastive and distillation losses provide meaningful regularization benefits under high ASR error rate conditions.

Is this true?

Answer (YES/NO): NO